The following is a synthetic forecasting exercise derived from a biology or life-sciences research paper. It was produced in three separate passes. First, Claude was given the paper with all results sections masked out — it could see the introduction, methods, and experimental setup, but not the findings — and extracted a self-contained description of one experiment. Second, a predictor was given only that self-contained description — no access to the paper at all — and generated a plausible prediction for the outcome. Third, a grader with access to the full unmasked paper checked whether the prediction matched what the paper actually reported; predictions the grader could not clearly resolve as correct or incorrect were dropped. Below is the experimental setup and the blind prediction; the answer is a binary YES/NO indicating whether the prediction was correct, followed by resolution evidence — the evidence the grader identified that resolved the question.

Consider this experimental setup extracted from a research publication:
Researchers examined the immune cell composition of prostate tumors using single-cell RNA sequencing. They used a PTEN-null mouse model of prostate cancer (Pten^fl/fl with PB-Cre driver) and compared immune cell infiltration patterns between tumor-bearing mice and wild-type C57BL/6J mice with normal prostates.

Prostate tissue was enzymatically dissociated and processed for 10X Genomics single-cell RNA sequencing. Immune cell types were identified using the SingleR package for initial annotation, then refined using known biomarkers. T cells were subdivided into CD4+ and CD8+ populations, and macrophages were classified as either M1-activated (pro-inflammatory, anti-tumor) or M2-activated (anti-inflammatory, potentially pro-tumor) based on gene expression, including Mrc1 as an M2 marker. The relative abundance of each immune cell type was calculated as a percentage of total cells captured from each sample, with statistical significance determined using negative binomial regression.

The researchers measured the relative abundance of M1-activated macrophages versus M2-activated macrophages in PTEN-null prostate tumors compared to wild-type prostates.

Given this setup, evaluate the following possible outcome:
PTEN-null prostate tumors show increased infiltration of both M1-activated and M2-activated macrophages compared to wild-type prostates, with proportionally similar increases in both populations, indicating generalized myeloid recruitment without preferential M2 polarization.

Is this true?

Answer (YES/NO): NO